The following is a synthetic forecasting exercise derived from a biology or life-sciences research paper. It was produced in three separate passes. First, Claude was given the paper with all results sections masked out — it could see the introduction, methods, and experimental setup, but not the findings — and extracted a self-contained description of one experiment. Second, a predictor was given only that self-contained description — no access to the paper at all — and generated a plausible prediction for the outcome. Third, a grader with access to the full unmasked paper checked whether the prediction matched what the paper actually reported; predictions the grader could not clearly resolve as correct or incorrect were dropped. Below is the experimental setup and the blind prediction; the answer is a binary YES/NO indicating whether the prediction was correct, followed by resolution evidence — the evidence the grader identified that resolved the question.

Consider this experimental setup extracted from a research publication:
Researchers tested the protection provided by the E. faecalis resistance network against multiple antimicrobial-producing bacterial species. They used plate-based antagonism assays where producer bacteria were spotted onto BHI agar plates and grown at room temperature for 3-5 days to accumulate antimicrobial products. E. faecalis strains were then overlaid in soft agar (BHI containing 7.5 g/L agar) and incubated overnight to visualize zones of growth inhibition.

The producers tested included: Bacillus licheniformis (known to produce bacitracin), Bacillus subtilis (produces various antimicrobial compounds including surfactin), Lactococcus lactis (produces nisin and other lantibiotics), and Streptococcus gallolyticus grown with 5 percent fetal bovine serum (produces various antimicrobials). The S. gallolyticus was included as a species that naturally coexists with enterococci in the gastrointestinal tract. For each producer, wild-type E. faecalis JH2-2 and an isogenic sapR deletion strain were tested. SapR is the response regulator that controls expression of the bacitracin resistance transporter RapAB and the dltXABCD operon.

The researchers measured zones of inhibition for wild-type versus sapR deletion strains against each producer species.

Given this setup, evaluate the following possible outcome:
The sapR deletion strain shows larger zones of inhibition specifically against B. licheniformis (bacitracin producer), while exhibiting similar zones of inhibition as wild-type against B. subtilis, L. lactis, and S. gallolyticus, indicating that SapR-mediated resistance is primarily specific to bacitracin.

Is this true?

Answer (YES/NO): NO